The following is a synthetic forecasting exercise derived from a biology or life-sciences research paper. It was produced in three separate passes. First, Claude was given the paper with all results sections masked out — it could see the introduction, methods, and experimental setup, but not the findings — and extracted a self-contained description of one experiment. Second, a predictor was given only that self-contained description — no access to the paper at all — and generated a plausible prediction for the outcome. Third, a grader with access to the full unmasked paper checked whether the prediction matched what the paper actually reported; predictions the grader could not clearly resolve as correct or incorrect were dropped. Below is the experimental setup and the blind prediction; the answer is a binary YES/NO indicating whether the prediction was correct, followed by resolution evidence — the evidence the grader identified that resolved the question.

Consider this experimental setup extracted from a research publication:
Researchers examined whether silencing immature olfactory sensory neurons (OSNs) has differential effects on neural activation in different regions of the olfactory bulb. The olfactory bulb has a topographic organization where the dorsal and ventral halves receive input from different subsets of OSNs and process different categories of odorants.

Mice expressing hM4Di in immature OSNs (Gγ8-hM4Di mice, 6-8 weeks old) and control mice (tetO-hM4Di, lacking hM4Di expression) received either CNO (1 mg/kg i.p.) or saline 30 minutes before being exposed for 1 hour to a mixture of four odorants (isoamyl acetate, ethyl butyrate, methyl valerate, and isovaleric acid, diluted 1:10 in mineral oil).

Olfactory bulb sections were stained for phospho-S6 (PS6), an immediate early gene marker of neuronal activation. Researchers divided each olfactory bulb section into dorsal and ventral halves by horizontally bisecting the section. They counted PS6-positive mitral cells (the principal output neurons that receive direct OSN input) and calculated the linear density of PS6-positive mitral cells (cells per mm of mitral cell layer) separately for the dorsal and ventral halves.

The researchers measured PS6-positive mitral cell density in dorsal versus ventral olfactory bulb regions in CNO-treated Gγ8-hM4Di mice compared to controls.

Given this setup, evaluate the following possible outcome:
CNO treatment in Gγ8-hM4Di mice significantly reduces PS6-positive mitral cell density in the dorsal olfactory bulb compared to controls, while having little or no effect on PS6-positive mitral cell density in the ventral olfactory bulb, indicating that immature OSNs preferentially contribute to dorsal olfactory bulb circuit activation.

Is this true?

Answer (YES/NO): NO